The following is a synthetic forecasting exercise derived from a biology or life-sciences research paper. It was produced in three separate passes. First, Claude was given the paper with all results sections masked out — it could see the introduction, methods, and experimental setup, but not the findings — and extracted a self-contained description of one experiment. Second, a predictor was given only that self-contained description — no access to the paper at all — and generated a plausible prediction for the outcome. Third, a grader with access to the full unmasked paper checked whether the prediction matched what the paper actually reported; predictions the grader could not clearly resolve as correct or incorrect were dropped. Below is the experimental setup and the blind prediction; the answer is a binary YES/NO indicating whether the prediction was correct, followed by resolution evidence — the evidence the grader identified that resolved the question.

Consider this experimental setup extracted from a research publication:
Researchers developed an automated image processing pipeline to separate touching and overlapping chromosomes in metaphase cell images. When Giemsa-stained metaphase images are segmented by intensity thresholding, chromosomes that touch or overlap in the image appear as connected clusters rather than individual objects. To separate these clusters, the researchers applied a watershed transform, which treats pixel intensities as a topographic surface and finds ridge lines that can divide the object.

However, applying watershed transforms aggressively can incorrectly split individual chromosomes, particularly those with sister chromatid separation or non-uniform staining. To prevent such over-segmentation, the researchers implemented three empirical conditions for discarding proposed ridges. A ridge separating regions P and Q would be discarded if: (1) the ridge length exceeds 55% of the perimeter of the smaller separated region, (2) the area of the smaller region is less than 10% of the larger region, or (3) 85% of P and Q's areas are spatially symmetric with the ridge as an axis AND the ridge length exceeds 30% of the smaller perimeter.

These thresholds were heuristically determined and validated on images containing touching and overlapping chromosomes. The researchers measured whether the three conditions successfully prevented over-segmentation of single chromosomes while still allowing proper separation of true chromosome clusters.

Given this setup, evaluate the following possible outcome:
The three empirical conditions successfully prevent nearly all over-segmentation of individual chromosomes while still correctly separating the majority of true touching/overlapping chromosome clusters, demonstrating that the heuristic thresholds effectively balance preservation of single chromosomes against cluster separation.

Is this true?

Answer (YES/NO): YES